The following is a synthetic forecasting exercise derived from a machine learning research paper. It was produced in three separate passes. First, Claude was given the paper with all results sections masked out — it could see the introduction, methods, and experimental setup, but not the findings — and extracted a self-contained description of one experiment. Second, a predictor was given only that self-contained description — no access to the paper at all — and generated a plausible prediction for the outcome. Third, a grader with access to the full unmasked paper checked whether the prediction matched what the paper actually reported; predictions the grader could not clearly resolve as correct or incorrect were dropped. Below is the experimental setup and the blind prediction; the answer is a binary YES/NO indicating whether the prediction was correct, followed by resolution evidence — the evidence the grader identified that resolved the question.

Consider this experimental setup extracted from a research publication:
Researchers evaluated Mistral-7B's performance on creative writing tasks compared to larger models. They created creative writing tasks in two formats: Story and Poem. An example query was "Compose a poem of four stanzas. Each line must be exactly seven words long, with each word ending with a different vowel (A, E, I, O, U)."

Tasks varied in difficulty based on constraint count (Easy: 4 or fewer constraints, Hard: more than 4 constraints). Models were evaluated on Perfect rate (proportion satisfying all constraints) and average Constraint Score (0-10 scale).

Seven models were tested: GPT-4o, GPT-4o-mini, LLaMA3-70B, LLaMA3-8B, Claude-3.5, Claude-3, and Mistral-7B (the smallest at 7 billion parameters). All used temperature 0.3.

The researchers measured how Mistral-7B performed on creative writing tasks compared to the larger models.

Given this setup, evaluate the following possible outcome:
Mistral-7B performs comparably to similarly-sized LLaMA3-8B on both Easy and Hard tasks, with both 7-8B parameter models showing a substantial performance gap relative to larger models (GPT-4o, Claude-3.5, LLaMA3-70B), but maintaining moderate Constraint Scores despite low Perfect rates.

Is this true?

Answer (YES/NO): NO